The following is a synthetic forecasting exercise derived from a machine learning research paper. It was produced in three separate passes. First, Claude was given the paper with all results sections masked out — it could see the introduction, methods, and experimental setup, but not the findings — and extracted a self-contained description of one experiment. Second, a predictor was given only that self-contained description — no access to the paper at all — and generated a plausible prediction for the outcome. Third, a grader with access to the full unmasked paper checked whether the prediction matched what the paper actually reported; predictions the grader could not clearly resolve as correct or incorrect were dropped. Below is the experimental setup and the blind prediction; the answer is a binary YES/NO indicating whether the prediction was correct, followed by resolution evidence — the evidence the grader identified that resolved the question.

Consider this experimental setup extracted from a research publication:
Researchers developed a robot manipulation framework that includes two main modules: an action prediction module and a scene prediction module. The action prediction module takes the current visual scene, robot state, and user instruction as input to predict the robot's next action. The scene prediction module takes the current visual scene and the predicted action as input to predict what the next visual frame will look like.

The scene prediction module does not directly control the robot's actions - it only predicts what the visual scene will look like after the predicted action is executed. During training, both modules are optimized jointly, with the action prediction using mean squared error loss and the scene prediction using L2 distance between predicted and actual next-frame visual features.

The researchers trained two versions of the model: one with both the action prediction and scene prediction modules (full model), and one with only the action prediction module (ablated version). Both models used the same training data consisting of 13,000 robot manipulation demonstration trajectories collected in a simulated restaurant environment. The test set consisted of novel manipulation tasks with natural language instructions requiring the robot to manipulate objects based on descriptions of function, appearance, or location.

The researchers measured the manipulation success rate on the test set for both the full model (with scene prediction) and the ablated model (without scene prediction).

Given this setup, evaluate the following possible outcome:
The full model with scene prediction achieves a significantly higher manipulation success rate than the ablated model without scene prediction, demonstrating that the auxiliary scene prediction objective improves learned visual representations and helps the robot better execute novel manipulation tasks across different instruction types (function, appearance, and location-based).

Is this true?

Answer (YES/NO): YES